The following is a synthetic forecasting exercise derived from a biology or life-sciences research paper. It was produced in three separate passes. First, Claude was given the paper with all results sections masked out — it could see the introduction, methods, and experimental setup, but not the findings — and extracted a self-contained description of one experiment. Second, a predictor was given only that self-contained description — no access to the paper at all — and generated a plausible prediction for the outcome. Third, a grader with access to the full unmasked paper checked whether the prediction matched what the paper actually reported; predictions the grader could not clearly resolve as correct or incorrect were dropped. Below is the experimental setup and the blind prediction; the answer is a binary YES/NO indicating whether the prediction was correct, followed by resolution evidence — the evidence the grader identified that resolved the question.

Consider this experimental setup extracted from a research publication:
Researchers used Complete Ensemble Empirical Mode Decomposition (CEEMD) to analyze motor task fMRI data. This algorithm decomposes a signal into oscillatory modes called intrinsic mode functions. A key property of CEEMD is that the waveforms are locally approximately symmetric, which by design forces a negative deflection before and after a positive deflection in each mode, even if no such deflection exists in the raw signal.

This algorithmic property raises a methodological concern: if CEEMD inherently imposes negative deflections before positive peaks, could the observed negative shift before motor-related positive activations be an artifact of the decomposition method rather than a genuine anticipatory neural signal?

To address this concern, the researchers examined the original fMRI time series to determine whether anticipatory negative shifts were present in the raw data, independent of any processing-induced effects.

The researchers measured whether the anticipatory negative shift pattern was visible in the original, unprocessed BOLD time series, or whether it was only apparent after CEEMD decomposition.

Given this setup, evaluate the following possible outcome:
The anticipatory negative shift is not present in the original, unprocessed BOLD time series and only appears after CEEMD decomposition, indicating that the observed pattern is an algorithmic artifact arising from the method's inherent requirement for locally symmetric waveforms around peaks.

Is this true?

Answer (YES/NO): NO